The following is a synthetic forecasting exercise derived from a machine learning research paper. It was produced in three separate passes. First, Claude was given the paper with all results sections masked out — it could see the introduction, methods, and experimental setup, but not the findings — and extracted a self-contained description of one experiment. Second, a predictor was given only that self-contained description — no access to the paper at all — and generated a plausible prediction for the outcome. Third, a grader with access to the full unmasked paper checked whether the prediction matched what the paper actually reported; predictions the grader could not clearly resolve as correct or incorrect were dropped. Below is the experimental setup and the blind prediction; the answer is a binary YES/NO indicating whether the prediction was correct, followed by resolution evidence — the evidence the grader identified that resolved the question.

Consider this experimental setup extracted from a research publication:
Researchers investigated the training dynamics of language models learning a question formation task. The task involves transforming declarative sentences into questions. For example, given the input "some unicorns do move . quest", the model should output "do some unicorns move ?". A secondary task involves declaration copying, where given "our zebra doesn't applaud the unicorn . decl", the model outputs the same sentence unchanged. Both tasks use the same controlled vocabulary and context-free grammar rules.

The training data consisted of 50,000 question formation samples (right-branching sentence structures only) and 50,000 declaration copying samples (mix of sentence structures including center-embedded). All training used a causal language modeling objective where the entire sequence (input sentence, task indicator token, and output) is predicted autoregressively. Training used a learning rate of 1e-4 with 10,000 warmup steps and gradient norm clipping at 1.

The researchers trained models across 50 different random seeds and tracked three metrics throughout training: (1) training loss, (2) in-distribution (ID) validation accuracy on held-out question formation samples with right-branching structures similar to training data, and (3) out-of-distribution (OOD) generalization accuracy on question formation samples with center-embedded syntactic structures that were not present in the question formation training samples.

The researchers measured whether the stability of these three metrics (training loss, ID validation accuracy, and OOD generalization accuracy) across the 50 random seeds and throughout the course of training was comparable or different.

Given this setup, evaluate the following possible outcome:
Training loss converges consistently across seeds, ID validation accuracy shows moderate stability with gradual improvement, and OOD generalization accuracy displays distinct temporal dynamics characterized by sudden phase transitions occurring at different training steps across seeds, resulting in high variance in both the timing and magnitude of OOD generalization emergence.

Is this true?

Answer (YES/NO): NO